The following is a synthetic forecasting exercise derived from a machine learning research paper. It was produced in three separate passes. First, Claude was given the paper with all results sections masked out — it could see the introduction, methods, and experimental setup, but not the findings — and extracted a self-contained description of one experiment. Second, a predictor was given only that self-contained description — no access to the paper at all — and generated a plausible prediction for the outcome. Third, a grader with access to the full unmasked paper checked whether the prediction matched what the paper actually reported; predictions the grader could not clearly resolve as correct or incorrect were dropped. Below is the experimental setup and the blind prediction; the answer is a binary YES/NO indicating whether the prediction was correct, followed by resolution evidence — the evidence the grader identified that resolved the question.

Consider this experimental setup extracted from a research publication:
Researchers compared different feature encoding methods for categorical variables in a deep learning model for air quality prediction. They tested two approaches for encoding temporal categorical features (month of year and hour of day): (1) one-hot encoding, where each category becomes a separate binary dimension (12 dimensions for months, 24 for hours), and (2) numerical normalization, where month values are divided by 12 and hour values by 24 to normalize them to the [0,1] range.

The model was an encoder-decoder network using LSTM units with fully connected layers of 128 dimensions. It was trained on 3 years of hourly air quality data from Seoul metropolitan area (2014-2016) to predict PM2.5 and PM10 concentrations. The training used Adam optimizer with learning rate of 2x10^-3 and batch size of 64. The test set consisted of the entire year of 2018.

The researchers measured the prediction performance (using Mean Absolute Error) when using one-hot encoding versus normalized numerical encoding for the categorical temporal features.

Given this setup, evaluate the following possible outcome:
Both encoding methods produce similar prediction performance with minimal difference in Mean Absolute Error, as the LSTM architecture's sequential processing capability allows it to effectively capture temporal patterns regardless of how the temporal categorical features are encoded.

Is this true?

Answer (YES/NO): NO